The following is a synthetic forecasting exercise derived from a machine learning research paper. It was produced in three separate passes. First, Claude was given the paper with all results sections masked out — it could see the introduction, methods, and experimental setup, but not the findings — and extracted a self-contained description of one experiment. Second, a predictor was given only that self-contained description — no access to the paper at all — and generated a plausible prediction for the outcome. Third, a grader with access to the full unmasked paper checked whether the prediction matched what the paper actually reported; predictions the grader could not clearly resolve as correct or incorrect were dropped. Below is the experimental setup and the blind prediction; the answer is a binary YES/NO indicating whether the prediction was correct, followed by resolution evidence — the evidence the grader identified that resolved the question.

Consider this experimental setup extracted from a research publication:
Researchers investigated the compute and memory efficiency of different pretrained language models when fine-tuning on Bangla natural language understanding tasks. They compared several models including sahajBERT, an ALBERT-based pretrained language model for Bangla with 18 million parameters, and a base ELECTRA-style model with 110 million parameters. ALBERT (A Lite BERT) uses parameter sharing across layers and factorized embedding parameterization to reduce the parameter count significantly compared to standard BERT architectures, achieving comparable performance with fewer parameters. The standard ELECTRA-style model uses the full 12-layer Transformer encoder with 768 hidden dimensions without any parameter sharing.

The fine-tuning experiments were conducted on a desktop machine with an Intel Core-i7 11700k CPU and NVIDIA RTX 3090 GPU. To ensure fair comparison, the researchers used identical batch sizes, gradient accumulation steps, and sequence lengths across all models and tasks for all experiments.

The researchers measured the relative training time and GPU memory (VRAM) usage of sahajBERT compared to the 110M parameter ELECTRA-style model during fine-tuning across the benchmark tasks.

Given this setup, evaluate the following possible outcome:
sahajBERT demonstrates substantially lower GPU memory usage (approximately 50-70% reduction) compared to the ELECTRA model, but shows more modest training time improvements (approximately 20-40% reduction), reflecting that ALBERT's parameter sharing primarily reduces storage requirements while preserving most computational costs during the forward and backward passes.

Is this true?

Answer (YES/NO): NO